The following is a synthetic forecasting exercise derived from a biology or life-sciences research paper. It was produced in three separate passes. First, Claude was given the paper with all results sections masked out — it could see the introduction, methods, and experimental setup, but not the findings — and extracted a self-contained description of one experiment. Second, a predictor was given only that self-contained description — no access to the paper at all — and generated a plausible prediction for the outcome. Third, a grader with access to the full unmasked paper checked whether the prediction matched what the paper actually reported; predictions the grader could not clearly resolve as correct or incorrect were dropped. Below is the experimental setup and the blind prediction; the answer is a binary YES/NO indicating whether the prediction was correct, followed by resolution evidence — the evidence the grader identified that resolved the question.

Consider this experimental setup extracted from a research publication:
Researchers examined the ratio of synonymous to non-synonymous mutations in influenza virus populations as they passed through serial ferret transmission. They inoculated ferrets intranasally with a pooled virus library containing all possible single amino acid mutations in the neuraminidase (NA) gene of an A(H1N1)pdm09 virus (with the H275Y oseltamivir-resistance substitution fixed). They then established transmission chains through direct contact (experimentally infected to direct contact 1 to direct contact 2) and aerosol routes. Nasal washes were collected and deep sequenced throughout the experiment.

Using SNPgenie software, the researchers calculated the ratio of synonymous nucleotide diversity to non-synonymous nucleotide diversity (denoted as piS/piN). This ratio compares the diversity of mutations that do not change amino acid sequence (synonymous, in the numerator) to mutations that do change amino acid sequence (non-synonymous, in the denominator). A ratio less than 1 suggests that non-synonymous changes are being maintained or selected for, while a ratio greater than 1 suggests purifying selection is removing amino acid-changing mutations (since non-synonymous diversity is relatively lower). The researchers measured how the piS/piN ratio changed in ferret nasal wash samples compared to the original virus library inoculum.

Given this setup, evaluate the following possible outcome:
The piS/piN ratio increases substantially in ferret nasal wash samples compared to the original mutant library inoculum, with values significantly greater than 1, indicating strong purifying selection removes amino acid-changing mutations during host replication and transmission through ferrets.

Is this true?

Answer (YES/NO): YES